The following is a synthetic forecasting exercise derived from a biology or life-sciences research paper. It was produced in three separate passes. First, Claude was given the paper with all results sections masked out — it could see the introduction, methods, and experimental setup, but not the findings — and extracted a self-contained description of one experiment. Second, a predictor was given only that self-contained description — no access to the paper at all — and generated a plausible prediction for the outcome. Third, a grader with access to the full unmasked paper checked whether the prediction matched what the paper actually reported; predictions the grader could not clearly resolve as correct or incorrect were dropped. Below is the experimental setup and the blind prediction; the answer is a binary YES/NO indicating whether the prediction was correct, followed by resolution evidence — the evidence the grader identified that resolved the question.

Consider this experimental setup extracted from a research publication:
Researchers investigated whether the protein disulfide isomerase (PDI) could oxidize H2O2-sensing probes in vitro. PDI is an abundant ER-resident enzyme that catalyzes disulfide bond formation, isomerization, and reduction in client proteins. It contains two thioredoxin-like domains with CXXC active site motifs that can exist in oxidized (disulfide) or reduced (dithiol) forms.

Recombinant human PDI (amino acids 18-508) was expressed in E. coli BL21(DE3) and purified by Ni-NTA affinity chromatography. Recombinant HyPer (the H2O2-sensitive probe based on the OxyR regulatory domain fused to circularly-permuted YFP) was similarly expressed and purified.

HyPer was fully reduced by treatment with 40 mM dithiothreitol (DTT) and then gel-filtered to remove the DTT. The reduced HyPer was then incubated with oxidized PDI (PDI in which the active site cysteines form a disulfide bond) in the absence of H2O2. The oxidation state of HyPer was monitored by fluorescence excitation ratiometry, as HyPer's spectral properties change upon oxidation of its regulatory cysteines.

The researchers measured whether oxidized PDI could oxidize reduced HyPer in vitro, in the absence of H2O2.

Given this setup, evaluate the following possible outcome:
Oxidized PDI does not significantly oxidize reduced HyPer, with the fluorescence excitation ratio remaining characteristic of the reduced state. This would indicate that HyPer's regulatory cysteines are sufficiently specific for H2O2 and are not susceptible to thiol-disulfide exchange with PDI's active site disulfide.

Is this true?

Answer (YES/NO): NO